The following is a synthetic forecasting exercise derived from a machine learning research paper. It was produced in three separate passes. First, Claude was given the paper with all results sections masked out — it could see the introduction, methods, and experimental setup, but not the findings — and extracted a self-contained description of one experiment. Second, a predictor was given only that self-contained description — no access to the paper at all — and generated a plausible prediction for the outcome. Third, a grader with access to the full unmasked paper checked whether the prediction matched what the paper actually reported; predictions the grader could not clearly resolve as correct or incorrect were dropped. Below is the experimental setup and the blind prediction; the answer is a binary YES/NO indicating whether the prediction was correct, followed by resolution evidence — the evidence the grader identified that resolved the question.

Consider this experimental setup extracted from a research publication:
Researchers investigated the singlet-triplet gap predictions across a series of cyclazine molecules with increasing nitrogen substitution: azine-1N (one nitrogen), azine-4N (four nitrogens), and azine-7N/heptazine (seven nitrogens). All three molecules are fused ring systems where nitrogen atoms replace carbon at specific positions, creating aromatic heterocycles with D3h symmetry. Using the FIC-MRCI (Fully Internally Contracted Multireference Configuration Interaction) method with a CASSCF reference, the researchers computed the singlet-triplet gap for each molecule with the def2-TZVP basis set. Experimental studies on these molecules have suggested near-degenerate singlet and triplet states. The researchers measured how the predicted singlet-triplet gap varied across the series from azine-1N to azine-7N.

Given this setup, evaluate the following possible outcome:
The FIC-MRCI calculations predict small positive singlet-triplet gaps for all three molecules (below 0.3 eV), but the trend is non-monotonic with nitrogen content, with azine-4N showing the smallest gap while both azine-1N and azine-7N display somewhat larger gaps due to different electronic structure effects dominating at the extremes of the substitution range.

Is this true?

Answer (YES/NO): NO